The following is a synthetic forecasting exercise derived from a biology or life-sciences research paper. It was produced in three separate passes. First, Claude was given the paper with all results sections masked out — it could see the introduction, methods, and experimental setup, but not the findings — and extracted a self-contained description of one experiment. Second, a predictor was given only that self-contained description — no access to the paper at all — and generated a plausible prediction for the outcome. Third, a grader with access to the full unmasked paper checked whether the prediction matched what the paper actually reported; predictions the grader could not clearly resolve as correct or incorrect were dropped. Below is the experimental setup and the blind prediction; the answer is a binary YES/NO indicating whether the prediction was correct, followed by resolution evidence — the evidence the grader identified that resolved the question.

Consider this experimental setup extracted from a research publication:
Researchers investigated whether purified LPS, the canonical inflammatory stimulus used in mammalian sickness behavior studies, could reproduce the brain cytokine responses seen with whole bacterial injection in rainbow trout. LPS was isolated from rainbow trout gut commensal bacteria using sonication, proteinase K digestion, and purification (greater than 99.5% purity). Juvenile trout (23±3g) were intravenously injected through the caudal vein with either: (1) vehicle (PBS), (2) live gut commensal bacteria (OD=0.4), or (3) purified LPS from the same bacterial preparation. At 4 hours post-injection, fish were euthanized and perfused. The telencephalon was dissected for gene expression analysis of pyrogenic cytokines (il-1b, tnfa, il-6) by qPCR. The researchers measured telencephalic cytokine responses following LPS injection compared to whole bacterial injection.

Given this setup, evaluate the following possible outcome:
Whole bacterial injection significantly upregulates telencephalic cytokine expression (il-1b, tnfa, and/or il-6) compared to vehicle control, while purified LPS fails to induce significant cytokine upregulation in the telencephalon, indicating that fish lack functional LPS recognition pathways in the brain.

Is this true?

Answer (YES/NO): NO